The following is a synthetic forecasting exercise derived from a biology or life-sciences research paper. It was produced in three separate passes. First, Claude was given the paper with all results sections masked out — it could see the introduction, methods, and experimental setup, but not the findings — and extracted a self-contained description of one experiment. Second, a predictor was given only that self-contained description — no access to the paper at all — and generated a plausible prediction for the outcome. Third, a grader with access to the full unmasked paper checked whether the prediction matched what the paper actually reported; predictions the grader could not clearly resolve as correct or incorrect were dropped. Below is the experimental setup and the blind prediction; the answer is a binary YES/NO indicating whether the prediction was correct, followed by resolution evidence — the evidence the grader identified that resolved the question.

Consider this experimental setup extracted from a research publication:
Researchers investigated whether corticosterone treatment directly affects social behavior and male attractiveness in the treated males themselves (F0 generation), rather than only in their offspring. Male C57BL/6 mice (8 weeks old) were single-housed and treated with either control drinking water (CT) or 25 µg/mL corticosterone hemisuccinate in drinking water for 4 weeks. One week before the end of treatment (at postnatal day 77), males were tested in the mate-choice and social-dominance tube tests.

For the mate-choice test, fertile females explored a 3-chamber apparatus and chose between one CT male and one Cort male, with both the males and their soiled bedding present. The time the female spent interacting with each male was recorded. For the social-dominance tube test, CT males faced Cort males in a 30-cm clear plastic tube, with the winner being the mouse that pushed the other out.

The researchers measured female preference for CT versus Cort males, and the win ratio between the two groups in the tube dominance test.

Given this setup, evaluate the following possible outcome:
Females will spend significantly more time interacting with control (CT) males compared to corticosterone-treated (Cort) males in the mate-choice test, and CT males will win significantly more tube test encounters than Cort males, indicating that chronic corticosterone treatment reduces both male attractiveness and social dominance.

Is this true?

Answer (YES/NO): NO